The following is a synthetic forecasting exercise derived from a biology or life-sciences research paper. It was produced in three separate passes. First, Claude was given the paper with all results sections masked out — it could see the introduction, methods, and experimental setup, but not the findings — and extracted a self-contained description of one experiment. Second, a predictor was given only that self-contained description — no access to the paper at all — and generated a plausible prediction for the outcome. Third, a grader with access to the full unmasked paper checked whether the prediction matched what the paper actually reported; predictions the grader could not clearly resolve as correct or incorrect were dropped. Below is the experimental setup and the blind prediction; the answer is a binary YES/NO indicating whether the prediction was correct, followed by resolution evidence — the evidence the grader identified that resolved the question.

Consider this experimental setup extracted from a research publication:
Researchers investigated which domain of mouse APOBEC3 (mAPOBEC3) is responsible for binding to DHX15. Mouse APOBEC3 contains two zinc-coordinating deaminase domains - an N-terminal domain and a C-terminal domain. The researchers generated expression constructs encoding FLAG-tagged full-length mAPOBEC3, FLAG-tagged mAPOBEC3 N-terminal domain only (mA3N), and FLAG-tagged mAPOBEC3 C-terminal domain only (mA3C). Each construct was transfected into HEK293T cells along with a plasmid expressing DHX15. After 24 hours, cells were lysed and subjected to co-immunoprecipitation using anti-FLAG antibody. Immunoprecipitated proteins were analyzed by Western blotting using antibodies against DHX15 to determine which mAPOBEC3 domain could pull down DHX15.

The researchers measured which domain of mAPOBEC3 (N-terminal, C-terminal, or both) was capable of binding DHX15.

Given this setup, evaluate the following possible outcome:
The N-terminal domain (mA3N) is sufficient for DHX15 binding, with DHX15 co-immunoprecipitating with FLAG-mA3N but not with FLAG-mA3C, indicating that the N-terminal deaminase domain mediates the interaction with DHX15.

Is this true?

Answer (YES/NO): NO